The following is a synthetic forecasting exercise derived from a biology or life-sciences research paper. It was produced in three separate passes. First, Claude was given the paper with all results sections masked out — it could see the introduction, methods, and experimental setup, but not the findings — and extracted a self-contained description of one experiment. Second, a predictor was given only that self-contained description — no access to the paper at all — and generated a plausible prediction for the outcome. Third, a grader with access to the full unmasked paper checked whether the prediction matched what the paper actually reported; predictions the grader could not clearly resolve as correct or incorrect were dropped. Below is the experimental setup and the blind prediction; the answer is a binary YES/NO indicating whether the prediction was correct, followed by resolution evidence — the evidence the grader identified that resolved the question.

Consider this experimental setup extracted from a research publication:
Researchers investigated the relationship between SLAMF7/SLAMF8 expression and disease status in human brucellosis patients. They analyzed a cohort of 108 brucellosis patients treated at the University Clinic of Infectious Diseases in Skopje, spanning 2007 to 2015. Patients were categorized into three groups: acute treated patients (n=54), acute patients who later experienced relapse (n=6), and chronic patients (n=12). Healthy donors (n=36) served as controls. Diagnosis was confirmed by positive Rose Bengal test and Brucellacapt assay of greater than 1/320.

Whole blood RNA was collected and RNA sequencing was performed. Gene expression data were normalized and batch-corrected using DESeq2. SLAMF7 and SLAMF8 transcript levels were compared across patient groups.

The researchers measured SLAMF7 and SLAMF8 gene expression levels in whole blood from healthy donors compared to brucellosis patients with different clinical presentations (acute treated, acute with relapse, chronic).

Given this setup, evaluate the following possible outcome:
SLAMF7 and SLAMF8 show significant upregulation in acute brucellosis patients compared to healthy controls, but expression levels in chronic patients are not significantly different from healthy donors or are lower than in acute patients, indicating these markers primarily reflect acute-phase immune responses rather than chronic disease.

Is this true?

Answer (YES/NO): YES